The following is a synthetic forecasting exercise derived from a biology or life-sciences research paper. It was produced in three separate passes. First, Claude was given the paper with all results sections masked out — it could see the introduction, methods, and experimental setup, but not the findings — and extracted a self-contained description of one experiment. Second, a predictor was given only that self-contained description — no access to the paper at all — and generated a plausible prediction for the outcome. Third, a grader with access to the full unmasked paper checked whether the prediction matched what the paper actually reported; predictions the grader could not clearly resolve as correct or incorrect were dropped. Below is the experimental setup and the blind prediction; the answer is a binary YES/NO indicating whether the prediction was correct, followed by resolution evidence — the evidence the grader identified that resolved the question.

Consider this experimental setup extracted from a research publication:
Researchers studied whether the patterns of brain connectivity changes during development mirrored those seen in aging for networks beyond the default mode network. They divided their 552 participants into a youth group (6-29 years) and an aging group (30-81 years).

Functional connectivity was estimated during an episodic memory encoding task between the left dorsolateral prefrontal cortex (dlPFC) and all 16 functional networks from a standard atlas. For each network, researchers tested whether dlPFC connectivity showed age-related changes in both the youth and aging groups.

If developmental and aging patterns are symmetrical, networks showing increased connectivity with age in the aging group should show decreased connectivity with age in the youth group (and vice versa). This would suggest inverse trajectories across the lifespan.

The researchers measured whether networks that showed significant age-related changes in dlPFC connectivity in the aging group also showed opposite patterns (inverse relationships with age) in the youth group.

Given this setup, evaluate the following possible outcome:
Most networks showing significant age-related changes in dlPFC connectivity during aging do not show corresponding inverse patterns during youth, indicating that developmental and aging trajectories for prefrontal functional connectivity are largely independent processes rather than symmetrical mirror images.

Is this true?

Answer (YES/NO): YES